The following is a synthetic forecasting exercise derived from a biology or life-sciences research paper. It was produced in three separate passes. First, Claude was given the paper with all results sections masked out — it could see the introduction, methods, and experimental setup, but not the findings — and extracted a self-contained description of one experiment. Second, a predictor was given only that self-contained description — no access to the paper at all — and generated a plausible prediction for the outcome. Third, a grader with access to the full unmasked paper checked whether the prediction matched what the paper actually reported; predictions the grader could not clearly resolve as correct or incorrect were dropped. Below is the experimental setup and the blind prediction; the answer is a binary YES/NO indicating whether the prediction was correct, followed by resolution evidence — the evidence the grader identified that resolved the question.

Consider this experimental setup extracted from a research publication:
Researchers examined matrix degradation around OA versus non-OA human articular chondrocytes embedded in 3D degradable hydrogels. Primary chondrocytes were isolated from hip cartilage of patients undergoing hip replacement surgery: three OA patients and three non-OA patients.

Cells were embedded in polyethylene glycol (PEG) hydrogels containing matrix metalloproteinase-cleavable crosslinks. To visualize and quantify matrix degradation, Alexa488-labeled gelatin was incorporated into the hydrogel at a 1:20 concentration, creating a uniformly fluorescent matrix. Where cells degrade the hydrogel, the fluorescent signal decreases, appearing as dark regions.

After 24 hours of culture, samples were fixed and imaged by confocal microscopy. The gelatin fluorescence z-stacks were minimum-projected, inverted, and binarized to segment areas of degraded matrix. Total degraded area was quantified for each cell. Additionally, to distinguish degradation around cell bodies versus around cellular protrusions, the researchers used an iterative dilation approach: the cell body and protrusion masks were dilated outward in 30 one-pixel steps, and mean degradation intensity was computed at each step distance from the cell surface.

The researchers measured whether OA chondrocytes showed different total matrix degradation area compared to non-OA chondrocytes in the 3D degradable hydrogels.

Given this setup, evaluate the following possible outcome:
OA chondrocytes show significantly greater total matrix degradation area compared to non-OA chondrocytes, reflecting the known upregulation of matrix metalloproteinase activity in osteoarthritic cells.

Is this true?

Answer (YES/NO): YES